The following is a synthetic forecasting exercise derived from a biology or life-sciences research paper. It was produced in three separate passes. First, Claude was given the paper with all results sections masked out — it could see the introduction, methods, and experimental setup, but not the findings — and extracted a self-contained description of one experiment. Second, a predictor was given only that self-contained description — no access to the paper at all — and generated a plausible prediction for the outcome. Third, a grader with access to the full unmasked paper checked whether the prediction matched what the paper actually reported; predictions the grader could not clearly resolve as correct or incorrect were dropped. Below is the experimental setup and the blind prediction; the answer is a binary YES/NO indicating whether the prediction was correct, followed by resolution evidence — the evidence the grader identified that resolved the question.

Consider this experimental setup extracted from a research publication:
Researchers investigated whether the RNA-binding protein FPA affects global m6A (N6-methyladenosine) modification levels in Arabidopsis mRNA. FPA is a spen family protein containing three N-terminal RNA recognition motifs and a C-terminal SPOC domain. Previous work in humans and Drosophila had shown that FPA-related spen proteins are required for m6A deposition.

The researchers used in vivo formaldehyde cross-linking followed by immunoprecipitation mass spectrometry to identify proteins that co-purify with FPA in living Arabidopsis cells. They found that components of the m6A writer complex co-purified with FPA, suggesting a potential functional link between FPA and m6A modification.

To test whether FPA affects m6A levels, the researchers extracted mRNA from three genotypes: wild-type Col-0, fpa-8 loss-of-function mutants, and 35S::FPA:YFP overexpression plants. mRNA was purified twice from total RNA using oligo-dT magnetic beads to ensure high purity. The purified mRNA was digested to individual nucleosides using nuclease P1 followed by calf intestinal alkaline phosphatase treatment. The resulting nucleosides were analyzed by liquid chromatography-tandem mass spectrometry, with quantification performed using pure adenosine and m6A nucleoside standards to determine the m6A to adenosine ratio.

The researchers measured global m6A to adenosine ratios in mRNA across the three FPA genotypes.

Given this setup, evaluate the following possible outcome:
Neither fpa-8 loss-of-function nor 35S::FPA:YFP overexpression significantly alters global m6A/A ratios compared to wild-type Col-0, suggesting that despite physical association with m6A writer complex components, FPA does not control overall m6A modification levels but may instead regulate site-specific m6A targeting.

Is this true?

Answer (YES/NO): YES